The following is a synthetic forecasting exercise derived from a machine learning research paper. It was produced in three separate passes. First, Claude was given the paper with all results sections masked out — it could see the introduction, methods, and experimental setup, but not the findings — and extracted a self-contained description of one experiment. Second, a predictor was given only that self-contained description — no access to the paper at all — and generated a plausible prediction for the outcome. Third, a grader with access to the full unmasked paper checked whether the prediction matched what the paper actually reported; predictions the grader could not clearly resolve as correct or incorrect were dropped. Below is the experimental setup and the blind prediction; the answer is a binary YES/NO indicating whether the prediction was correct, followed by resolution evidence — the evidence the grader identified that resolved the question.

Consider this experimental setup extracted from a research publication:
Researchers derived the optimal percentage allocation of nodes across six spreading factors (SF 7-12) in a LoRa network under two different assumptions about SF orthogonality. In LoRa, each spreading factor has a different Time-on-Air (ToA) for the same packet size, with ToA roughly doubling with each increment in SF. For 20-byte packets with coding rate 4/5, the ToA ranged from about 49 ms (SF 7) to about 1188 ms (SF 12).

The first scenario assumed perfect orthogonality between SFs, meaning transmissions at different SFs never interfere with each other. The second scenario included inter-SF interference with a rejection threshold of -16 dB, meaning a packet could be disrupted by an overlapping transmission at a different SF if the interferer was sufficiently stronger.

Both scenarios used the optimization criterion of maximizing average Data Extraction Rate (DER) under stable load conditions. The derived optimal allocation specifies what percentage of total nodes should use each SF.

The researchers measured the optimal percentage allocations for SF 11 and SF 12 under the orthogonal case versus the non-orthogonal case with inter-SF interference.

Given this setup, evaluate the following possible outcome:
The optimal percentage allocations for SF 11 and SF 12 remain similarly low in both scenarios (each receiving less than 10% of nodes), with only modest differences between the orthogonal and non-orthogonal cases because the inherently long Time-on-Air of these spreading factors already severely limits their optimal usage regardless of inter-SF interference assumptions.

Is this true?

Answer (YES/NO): NO